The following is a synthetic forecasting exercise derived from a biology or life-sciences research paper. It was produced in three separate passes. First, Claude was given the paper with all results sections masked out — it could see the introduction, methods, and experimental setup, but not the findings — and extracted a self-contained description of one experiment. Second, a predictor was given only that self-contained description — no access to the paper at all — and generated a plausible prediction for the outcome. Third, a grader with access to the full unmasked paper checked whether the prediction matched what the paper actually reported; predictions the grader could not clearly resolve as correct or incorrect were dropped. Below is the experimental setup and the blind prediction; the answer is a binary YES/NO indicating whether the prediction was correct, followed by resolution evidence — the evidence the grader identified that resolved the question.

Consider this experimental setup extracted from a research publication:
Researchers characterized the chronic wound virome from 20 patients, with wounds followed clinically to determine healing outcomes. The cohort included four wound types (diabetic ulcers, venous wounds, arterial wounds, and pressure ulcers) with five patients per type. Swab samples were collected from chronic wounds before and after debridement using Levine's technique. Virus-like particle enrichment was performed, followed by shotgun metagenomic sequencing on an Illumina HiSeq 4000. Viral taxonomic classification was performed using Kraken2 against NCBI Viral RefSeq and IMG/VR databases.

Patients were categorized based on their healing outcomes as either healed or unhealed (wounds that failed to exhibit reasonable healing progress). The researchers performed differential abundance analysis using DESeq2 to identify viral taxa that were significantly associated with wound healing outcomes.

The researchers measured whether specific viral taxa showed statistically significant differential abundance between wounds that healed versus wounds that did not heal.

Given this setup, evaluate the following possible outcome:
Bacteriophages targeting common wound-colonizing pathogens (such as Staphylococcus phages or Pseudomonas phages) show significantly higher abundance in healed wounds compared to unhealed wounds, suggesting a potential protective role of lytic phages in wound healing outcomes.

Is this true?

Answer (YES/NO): NO